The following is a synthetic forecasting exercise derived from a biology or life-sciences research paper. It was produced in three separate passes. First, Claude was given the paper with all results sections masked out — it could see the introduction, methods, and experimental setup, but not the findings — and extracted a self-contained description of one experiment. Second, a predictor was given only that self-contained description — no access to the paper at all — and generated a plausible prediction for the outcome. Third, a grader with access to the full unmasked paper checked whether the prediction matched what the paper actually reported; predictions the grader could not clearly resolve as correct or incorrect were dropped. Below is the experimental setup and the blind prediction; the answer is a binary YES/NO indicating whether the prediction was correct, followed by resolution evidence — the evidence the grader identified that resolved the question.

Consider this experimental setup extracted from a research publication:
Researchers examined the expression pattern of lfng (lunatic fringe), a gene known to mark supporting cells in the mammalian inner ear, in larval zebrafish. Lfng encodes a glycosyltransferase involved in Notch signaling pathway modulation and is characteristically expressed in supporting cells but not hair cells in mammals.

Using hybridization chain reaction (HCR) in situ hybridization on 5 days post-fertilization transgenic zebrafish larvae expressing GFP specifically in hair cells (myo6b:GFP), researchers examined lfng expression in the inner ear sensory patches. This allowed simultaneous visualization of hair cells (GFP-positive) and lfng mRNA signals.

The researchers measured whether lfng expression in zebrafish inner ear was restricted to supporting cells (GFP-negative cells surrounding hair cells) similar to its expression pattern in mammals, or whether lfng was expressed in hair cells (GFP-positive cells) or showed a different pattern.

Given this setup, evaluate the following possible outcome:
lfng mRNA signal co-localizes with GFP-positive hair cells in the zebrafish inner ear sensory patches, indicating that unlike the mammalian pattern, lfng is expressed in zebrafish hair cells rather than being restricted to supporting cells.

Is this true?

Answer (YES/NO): NO